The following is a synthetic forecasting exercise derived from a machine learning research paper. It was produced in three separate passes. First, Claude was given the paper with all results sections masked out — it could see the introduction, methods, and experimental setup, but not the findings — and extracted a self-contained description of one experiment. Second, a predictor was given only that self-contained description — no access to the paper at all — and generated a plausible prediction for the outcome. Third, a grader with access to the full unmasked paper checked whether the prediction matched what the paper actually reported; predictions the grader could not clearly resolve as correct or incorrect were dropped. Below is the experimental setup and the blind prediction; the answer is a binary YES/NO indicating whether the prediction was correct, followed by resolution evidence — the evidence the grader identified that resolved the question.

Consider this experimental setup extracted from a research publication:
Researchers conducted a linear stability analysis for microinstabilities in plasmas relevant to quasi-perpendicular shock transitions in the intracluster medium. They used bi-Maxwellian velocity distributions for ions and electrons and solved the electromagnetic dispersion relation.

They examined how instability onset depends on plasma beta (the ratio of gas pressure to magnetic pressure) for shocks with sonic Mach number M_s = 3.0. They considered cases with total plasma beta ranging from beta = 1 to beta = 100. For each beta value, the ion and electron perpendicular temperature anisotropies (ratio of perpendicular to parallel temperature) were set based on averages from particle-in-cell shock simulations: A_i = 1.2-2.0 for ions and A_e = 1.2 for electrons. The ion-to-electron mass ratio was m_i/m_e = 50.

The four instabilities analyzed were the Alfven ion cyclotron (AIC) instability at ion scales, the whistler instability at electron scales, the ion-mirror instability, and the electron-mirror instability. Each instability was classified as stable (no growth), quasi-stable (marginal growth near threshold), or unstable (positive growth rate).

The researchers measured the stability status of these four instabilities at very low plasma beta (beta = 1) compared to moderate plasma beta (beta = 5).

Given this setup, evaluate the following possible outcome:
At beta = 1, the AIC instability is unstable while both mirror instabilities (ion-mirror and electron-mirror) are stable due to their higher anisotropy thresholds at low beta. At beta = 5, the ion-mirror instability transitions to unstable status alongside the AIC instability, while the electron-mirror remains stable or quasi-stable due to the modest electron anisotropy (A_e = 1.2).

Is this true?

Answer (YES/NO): NO